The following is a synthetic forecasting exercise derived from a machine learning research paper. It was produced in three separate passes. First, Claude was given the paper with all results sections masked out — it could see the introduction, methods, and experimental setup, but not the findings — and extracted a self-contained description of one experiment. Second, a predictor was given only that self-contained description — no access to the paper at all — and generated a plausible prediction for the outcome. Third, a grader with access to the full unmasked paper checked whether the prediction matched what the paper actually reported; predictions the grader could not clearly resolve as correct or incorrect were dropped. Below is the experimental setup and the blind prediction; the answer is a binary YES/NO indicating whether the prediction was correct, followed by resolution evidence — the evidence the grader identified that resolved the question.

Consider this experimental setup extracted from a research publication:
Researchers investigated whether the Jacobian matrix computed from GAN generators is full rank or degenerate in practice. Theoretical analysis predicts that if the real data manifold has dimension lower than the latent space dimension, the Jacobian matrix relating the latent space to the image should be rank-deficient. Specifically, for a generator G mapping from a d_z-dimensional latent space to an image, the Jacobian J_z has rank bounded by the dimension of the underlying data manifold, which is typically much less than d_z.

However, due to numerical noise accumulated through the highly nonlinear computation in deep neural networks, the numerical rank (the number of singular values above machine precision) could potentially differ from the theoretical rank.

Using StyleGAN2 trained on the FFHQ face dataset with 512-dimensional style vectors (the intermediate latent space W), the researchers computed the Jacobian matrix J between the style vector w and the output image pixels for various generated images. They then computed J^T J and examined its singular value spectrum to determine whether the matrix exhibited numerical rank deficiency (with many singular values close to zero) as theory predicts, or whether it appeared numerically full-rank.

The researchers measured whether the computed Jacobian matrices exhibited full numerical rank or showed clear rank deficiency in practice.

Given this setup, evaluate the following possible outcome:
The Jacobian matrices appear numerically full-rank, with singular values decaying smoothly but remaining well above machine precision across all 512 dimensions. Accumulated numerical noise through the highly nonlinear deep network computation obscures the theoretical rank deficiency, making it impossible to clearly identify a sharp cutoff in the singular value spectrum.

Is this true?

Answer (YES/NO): YES